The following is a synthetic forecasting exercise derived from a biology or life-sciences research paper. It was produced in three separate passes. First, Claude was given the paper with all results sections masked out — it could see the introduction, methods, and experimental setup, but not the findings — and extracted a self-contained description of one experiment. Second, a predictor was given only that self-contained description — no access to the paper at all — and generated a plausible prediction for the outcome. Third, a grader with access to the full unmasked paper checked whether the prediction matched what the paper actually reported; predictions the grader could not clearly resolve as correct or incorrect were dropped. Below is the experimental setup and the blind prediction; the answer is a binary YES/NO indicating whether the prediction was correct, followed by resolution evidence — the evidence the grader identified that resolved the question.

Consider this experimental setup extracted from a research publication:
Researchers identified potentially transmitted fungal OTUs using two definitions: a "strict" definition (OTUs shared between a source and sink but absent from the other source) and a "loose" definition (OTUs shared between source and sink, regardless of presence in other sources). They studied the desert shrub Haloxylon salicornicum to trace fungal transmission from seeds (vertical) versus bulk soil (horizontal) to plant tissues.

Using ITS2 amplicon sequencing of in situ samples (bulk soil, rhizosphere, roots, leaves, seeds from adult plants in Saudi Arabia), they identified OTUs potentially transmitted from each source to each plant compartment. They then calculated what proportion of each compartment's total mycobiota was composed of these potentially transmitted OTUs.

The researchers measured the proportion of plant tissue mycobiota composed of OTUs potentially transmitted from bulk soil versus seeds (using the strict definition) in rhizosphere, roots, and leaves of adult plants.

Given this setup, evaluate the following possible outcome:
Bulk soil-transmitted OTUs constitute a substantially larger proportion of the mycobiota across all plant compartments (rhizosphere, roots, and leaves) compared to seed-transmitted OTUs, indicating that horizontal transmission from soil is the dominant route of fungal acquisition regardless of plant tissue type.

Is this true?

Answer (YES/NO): NO